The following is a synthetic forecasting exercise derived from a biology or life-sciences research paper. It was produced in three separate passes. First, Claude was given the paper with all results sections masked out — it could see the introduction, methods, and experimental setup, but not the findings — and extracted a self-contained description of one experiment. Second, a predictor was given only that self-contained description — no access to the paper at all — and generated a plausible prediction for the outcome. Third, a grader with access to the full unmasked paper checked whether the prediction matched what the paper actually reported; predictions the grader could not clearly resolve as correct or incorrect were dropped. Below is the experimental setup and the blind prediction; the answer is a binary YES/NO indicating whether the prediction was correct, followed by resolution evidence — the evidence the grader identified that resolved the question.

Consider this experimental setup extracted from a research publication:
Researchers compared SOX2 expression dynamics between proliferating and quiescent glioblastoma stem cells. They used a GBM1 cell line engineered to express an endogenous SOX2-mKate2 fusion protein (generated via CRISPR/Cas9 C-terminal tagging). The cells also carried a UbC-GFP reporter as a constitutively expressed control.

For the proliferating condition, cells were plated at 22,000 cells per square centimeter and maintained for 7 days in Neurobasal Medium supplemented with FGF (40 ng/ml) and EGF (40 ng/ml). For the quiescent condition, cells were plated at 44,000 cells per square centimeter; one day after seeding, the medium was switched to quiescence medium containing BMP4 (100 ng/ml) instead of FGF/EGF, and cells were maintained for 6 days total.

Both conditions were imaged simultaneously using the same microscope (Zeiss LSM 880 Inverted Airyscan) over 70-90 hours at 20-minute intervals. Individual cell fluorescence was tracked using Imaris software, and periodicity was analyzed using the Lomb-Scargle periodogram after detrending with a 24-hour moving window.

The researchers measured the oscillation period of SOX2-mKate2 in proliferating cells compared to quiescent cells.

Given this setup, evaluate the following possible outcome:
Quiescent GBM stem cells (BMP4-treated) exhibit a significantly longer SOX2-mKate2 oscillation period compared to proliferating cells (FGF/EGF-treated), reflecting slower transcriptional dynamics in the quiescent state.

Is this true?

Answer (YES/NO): NO